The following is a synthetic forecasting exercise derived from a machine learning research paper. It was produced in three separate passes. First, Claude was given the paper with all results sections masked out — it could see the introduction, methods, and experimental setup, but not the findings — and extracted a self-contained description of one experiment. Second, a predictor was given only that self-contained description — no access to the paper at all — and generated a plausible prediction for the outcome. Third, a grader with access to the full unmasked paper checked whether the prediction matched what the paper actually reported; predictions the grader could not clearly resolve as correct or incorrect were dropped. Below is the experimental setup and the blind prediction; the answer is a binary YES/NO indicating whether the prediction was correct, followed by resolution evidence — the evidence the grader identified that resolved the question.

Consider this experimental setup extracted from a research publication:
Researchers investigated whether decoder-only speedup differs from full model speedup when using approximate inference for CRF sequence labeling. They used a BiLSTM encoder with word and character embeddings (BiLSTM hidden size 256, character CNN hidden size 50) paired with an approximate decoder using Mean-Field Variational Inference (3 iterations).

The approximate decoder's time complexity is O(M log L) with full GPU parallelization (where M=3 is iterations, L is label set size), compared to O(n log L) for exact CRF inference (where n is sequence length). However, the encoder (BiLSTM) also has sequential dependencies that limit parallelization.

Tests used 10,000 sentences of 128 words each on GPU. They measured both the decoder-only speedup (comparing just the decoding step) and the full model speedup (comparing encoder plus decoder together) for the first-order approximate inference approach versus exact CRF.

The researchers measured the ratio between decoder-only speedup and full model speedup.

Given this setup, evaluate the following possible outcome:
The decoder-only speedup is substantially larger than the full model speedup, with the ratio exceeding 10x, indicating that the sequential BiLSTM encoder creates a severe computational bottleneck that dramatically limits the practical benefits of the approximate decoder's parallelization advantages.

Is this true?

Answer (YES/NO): NO